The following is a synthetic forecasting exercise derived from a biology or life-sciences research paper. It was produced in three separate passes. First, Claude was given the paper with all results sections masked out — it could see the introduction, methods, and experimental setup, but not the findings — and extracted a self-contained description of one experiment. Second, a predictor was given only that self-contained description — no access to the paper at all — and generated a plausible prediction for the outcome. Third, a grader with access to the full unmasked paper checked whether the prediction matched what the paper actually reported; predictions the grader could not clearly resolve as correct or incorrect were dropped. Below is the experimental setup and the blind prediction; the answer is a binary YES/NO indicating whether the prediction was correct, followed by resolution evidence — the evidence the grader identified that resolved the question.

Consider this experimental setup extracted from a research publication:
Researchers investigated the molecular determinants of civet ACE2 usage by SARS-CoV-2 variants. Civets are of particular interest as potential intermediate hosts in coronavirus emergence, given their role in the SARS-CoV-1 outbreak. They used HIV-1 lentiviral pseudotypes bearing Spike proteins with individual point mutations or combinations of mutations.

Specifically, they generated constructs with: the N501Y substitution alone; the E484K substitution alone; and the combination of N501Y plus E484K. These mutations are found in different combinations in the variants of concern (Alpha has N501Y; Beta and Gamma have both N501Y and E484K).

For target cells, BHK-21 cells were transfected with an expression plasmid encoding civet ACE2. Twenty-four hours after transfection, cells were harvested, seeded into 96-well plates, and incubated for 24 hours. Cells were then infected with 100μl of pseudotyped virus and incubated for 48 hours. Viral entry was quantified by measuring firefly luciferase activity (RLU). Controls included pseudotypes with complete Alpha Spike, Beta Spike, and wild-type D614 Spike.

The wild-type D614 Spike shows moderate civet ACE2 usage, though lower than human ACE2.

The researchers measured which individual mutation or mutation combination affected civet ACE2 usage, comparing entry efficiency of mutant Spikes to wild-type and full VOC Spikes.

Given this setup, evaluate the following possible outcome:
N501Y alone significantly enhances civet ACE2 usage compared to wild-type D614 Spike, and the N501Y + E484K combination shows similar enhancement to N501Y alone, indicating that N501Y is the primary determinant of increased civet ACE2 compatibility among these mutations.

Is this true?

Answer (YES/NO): NO